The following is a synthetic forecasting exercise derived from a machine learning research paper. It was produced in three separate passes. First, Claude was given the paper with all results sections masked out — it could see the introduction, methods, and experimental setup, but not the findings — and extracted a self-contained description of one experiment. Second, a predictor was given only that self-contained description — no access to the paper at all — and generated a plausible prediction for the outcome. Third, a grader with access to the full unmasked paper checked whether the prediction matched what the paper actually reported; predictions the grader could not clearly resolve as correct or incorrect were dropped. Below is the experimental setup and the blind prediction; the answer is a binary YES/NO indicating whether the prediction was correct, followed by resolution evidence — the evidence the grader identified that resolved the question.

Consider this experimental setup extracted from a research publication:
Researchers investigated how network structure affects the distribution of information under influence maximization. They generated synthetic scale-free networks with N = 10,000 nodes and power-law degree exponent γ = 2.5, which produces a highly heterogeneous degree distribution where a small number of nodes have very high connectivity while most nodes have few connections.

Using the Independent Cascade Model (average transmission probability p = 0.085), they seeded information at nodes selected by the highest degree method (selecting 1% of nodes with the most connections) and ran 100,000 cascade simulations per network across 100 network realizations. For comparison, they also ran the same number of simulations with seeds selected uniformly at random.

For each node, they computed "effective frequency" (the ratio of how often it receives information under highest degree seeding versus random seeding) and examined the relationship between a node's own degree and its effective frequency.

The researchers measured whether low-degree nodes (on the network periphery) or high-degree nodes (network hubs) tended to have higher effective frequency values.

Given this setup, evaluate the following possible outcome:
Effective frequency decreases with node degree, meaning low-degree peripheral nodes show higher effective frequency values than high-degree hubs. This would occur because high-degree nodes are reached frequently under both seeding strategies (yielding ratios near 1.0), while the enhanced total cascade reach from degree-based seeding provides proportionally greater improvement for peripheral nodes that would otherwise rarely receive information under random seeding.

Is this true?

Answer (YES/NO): NO